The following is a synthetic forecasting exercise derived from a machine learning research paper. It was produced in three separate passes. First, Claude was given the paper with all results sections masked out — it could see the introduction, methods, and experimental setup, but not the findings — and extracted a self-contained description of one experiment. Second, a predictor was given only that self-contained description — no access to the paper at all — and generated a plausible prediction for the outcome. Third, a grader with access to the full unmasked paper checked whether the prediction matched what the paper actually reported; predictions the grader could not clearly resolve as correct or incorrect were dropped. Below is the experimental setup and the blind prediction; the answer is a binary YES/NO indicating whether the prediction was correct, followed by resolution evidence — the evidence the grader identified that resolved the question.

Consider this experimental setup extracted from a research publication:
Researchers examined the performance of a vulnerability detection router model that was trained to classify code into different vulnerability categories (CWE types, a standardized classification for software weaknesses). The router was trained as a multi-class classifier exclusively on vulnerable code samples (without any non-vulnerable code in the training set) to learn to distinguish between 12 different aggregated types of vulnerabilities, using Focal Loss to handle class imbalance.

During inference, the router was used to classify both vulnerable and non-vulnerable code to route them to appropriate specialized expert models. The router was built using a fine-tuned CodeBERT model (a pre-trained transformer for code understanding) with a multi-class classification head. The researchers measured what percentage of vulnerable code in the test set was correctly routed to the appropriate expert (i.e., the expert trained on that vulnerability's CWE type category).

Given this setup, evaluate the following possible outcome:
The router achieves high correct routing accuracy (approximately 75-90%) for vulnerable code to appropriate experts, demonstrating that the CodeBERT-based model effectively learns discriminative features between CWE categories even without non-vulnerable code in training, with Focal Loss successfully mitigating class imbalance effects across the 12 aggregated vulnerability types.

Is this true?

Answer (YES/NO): NO